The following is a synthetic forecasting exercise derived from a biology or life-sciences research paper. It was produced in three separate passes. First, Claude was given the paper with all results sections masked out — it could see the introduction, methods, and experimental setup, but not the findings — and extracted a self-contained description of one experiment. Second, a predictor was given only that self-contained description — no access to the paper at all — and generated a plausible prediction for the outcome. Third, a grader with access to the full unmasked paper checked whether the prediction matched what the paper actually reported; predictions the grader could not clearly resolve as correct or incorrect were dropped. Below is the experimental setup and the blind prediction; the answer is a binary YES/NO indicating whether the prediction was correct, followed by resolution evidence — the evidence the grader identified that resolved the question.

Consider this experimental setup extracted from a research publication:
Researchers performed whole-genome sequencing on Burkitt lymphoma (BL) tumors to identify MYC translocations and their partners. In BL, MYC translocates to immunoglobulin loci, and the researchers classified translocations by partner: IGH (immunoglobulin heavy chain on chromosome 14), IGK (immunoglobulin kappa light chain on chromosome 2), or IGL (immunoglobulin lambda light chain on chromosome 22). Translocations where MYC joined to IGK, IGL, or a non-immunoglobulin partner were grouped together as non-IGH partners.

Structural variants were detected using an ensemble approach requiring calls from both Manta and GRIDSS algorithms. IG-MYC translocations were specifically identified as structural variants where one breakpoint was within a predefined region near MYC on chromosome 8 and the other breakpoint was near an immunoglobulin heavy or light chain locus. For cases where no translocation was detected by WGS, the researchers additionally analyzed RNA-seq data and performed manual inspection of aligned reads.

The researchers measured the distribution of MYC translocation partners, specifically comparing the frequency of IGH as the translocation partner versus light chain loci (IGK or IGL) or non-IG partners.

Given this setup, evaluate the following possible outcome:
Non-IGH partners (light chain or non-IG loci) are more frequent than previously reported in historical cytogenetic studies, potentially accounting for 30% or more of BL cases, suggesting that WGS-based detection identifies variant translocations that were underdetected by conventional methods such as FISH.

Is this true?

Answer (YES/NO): NO